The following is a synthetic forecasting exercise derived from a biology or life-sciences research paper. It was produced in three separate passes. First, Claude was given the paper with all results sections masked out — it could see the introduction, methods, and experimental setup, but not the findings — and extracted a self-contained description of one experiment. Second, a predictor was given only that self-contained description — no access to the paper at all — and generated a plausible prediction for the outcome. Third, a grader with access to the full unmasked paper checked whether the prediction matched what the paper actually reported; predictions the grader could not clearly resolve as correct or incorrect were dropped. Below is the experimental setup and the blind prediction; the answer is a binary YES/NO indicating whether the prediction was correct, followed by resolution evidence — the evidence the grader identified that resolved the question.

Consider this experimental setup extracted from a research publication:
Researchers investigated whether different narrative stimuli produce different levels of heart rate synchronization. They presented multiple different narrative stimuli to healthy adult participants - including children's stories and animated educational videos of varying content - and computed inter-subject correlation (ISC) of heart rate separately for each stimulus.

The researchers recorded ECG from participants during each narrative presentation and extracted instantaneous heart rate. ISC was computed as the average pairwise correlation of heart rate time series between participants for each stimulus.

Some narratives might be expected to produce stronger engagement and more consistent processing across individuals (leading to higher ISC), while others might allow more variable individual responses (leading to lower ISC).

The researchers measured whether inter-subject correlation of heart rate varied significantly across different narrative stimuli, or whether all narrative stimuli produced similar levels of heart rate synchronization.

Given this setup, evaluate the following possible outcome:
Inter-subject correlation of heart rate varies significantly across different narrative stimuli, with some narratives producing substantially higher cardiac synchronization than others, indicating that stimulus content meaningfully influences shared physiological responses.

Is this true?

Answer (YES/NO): YES